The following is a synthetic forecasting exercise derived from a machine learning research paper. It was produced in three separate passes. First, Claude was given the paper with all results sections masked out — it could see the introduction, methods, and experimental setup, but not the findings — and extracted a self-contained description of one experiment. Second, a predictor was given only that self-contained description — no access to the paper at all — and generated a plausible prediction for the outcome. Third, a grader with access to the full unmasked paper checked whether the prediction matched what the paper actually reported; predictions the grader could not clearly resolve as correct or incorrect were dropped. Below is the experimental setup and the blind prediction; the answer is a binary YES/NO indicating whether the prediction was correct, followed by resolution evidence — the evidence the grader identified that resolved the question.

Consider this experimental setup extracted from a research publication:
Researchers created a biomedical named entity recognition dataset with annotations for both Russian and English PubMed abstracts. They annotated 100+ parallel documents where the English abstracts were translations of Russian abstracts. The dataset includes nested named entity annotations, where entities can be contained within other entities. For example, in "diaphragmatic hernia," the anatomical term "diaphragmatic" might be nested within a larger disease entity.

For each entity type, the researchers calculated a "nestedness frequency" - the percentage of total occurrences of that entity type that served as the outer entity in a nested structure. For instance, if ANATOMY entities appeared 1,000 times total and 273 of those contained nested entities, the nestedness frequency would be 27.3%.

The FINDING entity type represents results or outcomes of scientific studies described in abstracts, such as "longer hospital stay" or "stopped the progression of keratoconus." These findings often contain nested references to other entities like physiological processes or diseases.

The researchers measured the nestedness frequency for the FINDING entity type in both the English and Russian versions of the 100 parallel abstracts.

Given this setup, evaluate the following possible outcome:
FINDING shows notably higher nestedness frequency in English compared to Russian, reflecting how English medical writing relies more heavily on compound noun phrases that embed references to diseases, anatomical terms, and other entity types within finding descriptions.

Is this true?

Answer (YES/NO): YES